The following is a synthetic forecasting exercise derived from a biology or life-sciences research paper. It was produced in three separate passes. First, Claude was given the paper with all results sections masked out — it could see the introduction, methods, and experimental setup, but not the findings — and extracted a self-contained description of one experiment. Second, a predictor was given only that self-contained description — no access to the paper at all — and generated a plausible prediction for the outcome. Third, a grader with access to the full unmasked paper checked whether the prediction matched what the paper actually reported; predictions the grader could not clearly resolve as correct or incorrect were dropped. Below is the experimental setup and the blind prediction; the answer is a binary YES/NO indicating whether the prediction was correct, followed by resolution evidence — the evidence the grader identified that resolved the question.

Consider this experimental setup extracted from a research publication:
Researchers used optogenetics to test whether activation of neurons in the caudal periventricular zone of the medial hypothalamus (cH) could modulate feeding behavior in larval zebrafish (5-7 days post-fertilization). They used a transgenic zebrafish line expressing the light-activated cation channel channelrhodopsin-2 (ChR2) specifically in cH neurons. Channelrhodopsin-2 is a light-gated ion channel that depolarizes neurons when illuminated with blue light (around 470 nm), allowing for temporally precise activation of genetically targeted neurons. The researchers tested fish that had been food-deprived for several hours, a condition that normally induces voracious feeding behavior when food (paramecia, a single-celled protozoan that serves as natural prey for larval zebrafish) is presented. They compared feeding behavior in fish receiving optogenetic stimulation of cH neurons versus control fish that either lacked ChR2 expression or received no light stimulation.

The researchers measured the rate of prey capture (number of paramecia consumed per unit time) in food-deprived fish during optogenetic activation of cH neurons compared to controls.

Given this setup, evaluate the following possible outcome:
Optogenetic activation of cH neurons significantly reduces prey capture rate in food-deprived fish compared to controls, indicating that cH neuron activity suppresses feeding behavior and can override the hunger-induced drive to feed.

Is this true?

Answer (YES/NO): YES